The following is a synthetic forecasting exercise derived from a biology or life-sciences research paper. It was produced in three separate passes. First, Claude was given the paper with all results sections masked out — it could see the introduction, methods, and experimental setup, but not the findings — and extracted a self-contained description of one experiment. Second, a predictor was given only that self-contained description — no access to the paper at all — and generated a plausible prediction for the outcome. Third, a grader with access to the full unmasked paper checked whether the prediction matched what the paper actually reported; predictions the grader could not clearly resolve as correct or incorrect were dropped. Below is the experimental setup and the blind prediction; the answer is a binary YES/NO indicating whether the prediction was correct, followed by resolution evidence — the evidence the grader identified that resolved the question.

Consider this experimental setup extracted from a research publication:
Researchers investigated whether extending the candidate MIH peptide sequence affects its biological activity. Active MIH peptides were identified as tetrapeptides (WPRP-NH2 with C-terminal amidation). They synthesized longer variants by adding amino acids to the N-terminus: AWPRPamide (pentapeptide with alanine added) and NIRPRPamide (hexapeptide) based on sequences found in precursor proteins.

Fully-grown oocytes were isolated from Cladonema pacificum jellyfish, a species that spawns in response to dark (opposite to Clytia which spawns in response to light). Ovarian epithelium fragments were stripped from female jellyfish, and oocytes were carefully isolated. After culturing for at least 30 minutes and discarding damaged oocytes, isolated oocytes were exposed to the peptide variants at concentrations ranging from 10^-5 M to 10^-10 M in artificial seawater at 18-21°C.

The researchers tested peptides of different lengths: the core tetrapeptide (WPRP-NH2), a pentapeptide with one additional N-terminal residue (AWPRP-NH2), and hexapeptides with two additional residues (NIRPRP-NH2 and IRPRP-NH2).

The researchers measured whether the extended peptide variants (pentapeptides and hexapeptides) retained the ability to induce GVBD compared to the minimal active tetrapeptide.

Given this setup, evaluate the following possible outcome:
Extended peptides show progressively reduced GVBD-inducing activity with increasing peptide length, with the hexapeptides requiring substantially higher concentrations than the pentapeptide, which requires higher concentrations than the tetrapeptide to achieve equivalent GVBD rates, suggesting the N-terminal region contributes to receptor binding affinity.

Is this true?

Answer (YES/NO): NO